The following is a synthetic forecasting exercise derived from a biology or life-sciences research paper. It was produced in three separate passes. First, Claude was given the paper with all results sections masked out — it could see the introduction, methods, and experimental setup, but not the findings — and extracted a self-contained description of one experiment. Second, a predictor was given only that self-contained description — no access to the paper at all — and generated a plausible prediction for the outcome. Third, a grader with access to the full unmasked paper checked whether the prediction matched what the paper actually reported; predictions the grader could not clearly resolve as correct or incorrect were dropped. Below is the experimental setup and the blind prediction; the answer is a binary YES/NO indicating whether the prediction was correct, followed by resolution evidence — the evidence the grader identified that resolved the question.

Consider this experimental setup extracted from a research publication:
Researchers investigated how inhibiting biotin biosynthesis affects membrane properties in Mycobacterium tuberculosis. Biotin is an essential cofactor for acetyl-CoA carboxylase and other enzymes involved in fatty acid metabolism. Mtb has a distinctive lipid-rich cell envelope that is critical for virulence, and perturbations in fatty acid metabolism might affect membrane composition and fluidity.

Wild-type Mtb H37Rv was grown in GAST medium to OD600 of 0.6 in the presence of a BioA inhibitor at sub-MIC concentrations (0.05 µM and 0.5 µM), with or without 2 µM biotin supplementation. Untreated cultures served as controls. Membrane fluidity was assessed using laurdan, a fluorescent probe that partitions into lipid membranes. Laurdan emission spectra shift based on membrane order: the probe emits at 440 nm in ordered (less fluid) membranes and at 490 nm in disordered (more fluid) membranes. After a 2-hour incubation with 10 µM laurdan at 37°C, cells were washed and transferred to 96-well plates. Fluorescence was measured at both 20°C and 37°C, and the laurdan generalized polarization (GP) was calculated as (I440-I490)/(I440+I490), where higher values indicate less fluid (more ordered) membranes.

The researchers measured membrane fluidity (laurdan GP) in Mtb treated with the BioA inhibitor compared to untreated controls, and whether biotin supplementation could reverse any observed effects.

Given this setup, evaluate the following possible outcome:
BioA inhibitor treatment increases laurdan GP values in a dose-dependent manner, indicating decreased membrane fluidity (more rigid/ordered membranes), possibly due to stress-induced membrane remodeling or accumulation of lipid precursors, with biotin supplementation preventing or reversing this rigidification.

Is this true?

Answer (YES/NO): YES